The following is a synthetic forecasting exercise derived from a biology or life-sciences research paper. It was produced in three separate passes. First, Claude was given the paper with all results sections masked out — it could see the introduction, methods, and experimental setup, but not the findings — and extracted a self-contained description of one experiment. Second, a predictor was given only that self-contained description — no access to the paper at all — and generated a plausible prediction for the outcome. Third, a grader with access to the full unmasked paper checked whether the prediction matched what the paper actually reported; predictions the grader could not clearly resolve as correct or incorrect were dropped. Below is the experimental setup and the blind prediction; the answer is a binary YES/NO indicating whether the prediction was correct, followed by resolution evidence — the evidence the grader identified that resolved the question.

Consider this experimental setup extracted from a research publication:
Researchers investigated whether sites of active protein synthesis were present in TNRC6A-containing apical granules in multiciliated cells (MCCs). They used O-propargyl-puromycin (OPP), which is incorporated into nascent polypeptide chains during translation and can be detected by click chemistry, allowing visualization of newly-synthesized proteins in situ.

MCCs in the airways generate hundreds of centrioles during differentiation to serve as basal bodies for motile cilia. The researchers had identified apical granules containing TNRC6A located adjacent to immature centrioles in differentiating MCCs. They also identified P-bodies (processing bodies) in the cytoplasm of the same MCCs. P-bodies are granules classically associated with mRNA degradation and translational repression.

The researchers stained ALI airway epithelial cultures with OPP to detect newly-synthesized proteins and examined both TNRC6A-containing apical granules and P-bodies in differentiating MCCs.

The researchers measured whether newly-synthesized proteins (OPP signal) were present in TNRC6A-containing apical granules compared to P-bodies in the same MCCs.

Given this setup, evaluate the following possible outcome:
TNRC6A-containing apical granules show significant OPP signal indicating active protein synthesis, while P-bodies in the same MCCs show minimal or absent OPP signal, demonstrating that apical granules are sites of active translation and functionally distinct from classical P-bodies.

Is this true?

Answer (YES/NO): YES